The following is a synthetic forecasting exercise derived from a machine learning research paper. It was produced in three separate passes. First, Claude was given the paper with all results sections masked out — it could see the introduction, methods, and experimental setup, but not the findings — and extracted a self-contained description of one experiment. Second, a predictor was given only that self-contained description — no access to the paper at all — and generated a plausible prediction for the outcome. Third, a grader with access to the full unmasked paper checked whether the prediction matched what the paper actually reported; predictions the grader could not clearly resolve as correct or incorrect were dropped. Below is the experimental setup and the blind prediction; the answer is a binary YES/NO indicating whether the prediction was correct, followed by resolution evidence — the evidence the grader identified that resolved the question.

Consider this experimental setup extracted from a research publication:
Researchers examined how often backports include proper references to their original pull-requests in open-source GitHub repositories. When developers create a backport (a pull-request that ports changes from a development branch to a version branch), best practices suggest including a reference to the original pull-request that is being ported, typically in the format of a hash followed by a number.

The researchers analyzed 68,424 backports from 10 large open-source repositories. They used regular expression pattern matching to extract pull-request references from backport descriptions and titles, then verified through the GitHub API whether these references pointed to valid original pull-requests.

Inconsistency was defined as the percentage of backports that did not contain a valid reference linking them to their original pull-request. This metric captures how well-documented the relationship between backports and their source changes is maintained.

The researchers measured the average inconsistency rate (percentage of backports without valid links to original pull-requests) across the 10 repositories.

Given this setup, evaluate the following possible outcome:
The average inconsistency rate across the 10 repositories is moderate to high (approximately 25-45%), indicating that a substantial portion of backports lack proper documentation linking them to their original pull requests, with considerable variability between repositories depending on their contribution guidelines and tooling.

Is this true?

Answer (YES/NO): NO